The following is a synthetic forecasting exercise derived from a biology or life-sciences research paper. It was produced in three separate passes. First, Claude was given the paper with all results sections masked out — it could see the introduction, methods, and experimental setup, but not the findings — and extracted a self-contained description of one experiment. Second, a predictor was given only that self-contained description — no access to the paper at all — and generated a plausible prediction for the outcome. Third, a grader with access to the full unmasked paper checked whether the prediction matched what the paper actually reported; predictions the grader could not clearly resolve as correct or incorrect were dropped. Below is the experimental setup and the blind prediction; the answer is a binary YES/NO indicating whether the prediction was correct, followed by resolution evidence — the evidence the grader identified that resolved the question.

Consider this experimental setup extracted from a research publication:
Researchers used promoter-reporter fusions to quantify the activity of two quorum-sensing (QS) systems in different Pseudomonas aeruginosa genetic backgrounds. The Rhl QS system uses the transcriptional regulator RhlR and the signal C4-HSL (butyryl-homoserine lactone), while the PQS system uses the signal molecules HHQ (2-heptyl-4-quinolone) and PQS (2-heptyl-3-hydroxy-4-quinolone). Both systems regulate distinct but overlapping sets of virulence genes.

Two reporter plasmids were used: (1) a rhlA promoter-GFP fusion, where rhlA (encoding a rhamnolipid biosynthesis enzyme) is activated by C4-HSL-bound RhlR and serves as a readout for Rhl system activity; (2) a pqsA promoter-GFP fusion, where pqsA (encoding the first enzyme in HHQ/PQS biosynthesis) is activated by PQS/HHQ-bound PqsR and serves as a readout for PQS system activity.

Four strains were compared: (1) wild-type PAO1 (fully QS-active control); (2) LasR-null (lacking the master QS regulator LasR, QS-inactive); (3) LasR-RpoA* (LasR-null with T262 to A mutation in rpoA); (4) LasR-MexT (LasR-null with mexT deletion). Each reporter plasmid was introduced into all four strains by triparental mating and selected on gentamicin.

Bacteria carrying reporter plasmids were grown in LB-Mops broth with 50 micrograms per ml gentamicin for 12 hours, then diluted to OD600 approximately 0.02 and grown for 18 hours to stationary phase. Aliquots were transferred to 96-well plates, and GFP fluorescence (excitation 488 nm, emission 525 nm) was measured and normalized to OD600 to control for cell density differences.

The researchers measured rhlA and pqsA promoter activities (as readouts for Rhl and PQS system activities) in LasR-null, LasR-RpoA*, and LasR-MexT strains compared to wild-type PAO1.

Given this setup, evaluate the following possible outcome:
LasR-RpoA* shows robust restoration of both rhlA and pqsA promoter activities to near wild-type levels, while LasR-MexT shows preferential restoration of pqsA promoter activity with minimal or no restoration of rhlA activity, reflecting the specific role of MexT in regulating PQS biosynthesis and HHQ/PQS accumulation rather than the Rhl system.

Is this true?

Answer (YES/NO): NO